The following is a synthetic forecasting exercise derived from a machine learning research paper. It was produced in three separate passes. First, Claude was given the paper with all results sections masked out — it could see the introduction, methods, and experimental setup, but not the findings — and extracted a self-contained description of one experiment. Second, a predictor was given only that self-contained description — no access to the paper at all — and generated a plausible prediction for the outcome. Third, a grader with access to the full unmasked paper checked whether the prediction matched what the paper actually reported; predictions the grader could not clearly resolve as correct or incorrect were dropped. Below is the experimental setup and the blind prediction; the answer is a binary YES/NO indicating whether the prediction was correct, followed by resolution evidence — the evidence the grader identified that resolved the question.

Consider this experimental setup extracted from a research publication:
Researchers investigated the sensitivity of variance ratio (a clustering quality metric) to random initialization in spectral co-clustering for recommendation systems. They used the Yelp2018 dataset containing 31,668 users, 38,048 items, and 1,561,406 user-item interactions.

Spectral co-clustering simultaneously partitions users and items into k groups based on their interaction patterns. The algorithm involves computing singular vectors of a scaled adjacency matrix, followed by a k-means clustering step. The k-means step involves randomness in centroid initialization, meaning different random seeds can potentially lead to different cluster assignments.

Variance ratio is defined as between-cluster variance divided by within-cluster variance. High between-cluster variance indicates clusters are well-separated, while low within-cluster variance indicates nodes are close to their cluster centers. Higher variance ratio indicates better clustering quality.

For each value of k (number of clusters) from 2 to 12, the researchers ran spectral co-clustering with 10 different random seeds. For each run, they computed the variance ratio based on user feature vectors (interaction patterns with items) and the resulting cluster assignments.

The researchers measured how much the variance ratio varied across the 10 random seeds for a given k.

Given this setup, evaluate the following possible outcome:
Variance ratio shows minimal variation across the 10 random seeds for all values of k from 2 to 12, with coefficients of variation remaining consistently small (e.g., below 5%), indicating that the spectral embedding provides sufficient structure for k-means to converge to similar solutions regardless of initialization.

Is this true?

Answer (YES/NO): YES